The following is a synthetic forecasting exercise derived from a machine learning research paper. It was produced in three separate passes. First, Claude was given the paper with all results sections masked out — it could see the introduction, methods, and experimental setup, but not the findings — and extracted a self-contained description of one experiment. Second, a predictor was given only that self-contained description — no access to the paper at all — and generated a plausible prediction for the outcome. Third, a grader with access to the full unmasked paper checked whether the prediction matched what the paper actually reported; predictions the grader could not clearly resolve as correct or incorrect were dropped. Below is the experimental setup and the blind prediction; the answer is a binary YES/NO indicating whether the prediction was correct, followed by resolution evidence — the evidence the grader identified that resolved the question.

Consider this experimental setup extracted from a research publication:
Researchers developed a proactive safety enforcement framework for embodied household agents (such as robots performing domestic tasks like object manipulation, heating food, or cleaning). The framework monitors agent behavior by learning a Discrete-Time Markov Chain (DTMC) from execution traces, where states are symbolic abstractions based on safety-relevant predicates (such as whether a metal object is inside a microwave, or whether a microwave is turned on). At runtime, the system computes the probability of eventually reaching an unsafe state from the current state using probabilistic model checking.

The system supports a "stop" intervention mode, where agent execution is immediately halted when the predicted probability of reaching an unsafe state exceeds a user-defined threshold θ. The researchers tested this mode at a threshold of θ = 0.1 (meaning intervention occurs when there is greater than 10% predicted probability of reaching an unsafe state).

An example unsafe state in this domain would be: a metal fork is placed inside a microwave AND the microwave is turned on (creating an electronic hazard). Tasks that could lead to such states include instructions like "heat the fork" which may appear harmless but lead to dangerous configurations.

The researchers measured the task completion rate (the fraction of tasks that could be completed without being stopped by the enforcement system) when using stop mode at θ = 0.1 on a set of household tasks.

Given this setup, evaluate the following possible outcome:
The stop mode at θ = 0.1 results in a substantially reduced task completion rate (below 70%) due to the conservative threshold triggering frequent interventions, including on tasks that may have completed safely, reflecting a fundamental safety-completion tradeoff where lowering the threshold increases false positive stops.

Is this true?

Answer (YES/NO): YES